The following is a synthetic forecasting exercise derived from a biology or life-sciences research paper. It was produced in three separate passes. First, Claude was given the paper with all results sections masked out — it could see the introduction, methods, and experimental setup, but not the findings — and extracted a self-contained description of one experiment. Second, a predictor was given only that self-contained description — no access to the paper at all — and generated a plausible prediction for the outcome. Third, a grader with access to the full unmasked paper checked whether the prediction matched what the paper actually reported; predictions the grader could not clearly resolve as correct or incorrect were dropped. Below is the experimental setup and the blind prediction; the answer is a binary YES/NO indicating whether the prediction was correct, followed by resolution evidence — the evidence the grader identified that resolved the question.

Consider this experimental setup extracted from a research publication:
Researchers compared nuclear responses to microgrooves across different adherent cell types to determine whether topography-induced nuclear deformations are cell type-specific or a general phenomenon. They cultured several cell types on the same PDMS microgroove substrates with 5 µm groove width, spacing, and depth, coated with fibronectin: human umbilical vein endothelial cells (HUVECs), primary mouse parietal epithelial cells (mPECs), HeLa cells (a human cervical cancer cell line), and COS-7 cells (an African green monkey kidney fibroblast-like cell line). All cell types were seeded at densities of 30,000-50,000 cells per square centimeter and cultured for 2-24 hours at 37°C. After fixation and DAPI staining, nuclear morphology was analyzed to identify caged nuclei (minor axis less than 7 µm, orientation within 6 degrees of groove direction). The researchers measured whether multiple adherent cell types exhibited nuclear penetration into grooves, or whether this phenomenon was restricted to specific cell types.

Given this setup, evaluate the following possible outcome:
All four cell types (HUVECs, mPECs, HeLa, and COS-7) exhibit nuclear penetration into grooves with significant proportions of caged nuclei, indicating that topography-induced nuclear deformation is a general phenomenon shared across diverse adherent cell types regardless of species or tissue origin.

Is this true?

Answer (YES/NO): NO